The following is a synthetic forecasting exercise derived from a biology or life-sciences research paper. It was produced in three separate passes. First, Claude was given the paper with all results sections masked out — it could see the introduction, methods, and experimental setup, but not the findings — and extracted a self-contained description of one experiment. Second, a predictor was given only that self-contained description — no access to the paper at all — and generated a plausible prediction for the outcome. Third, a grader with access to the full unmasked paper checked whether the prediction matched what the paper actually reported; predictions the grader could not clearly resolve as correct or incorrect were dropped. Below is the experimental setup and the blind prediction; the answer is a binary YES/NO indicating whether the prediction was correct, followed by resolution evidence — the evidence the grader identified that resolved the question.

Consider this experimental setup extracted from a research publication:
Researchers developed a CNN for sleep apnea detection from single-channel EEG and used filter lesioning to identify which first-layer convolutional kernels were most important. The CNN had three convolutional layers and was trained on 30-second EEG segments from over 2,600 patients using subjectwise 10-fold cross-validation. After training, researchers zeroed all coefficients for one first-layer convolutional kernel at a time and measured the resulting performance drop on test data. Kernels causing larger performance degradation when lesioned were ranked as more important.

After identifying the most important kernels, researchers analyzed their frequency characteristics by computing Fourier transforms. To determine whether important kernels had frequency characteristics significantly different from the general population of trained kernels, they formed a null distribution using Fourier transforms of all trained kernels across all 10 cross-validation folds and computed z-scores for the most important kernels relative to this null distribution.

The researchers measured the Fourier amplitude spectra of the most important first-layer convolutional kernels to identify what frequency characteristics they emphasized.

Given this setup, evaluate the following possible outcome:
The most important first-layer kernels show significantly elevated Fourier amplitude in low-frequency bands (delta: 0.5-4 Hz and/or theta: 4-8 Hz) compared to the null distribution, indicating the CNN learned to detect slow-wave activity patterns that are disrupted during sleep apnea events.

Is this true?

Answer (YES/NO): NO